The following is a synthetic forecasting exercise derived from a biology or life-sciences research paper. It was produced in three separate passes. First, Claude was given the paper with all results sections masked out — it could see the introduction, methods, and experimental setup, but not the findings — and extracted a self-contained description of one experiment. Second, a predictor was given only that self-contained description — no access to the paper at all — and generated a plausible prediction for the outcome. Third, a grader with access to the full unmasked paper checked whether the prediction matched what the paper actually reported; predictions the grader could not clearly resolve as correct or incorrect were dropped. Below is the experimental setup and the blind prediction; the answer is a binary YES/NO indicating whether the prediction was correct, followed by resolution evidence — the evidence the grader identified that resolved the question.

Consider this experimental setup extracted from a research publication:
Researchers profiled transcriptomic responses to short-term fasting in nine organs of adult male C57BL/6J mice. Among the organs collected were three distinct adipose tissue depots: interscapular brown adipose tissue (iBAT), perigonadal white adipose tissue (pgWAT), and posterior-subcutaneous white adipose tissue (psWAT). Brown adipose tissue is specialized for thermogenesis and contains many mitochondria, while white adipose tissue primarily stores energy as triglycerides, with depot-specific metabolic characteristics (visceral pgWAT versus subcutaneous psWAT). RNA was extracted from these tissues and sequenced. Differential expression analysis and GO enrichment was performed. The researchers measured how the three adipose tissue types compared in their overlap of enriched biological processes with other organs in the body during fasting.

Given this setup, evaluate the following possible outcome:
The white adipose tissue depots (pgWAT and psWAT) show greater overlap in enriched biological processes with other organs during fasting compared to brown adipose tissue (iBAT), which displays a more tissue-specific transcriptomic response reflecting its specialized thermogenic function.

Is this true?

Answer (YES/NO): NO